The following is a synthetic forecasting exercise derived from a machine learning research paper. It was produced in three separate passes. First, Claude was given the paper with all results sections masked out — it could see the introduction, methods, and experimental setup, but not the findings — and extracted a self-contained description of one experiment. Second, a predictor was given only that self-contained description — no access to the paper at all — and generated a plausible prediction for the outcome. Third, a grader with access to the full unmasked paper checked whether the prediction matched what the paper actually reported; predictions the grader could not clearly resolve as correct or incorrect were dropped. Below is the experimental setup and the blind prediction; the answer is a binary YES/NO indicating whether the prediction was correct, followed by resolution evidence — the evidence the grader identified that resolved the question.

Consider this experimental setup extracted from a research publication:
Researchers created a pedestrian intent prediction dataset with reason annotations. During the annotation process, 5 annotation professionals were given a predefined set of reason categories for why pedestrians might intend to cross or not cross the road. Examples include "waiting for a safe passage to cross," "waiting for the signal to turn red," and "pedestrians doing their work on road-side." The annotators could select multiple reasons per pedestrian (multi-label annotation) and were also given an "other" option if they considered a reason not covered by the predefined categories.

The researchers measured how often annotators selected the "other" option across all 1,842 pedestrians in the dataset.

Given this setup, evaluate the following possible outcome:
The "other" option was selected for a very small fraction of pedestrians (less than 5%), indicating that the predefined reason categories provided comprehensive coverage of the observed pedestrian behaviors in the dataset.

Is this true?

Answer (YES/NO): NO